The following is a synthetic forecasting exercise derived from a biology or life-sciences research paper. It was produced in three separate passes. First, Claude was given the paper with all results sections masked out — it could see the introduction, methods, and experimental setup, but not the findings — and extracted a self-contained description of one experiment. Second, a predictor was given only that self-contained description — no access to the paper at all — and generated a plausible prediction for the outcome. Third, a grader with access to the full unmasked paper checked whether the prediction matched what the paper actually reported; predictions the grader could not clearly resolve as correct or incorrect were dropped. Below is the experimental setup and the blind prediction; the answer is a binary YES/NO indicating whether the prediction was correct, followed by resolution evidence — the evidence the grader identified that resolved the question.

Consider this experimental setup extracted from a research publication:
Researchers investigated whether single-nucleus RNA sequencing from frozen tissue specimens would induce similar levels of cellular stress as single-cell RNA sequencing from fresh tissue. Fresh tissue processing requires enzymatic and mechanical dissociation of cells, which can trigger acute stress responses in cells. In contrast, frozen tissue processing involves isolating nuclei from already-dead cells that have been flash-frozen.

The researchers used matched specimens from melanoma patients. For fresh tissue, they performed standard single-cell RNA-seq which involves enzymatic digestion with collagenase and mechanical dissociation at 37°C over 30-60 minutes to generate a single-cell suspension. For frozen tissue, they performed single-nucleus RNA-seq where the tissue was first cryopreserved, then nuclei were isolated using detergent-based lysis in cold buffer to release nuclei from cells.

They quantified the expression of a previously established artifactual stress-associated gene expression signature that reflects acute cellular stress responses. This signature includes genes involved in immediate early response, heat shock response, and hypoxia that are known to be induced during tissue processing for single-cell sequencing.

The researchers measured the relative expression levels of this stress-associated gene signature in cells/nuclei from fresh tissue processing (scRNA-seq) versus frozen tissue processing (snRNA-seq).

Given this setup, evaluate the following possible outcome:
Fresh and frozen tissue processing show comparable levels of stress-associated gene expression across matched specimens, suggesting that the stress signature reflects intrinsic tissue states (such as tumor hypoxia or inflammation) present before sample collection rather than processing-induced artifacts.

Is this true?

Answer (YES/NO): NO